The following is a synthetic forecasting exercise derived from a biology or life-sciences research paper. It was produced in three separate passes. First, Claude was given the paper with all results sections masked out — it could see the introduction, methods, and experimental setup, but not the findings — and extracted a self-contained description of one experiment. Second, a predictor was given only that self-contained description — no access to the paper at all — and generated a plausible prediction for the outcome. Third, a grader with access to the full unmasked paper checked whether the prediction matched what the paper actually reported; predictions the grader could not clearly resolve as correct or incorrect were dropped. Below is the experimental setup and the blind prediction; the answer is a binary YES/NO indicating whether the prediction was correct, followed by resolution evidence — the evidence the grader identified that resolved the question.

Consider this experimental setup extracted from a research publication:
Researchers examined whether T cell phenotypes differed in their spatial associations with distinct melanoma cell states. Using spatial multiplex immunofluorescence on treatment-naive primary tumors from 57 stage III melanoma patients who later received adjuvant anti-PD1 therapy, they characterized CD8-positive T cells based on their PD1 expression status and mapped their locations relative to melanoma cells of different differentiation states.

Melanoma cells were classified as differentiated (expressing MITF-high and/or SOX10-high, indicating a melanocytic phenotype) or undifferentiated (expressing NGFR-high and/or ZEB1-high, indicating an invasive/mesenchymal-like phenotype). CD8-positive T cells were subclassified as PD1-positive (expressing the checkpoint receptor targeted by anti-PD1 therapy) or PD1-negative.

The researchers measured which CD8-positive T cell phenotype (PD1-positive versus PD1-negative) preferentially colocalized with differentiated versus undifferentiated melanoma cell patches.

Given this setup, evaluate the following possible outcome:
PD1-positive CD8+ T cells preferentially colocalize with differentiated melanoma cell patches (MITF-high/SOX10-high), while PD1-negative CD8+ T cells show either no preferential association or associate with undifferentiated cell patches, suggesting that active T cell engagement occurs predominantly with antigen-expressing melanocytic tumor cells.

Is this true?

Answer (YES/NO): YES